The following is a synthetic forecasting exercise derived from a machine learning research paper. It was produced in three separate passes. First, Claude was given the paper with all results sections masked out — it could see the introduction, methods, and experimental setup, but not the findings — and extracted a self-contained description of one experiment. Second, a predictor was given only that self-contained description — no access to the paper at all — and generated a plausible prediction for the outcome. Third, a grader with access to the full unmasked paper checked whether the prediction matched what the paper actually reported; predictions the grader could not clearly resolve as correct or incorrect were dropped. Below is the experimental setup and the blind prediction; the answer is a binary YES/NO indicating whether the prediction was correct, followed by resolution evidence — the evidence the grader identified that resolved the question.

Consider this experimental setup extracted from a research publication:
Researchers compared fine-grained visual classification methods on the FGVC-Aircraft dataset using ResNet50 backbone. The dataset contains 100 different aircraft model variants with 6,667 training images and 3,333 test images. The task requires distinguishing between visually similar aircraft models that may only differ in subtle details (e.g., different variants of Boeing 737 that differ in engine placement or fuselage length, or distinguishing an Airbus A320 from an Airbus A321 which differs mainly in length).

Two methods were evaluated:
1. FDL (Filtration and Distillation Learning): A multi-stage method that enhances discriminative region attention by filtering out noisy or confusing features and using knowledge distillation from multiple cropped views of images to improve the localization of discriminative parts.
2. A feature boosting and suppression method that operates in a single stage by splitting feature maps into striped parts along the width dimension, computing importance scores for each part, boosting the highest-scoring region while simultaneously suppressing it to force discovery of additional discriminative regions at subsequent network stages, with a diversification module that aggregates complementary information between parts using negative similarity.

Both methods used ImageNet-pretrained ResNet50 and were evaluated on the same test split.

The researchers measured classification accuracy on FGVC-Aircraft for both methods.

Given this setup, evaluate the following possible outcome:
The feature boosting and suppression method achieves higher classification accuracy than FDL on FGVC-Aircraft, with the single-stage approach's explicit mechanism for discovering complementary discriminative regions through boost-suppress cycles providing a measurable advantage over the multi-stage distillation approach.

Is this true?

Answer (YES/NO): NO